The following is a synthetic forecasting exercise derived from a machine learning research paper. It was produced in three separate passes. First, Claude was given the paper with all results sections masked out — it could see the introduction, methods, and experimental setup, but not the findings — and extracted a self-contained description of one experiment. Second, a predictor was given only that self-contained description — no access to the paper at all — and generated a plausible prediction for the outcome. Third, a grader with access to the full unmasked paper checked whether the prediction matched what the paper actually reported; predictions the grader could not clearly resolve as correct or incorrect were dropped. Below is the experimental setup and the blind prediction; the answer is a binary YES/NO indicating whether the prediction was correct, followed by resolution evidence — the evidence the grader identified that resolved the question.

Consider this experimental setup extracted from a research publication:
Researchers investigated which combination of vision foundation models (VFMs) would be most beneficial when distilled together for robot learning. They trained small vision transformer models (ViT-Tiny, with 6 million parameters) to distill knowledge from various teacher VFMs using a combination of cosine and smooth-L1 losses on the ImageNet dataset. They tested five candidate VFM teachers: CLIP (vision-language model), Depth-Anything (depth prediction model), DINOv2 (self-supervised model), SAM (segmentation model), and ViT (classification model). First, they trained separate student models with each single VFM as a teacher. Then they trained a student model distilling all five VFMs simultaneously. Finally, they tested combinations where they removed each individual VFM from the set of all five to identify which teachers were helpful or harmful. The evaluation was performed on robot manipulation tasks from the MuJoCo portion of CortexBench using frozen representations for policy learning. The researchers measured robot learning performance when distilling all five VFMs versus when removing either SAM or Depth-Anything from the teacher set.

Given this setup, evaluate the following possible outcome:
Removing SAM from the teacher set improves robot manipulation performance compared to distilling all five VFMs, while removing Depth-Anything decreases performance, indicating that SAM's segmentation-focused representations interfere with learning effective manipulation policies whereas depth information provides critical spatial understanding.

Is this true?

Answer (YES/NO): NO